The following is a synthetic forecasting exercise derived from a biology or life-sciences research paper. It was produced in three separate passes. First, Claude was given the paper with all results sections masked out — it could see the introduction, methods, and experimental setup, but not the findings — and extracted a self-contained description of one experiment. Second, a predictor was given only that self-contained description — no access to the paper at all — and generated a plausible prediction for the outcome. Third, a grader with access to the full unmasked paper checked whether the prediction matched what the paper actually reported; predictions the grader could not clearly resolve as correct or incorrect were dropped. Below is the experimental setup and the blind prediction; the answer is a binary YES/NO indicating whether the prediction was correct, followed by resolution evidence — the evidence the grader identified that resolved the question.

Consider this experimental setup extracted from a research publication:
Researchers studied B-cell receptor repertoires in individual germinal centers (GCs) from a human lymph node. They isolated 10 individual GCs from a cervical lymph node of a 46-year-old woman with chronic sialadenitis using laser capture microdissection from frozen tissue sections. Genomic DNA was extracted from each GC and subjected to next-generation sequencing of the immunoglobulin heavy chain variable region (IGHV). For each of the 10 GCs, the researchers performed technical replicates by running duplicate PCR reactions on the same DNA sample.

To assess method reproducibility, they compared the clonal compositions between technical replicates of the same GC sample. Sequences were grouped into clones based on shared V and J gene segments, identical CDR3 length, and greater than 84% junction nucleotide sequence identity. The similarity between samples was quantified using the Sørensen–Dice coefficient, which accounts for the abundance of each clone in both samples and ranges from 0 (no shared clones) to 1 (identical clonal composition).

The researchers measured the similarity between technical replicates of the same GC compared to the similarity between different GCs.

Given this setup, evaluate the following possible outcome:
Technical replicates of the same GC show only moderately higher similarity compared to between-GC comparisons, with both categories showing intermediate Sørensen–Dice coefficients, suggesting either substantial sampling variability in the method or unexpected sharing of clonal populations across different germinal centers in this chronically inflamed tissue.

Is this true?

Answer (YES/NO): NO